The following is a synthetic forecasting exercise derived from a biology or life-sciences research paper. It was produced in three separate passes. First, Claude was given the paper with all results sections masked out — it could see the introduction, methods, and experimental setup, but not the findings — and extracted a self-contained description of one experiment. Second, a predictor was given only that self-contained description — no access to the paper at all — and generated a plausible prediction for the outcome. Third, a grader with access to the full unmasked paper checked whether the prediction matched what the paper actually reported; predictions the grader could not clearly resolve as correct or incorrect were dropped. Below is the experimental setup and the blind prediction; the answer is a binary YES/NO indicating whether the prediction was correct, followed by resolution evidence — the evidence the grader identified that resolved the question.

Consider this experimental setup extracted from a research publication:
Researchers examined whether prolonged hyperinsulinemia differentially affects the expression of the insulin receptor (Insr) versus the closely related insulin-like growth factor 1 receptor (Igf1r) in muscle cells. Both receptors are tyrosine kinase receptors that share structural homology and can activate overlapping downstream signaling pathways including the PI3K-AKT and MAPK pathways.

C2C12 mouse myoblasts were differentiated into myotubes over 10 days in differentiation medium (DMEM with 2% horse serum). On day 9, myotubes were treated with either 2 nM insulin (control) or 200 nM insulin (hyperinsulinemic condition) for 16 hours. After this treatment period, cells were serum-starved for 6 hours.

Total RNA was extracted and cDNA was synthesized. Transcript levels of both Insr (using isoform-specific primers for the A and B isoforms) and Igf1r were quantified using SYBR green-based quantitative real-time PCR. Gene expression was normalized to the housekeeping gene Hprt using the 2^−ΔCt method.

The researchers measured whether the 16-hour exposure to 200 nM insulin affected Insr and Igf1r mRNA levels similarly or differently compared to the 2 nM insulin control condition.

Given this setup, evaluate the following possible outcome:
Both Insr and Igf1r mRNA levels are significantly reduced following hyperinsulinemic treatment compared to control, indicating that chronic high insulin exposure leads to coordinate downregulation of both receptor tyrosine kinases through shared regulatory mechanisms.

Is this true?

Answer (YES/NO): YES